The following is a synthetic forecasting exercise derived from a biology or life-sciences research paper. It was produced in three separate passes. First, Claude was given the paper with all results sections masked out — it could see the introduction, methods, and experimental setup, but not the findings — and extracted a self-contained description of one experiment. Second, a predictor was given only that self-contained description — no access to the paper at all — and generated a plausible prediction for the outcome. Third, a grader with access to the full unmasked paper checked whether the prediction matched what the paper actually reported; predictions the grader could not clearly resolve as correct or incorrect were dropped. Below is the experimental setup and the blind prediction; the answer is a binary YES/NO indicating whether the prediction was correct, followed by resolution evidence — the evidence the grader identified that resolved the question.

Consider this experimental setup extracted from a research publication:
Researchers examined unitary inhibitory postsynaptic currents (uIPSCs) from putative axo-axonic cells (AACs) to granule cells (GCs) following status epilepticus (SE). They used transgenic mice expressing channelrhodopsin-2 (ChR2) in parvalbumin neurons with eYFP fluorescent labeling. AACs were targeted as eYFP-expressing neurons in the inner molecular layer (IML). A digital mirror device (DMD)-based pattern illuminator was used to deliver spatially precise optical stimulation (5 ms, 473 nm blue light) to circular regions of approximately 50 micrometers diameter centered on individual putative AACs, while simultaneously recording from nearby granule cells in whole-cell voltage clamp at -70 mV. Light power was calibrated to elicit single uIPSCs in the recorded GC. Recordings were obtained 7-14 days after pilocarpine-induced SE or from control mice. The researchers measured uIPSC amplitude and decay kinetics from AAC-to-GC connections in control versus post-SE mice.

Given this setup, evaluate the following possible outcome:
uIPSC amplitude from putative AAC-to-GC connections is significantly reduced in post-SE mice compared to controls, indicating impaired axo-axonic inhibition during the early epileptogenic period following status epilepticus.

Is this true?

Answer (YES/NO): YES